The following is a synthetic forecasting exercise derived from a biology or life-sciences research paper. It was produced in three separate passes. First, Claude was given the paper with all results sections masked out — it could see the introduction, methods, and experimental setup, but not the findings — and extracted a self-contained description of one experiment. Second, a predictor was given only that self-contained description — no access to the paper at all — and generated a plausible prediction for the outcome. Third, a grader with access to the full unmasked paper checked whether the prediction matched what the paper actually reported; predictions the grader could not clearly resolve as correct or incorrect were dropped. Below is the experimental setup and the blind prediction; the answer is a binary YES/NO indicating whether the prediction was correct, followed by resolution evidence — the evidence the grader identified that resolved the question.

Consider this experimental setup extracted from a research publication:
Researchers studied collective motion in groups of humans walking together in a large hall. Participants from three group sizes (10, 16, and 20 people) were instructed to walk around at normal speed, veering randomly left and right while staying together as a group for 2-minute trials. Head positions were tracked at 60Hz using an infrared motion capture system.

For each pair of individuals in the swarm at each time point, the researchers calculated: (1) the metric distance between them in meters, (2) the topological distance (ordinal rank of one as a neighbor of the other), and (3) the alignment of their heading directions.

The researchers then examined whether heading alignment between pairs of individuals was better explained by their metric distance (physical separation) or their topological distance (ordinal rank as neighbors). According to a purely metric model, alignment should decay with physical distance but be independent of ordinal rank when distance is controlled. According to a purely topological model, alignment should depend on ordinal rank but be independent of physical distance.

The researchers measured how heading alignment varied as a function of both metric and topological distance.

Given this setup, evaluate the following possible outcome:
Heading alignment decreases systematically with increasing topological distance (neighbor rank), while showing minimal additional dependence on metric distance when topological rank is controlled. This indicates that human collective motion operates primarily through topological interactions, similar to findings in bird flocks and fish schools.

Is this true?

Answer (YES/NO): NO